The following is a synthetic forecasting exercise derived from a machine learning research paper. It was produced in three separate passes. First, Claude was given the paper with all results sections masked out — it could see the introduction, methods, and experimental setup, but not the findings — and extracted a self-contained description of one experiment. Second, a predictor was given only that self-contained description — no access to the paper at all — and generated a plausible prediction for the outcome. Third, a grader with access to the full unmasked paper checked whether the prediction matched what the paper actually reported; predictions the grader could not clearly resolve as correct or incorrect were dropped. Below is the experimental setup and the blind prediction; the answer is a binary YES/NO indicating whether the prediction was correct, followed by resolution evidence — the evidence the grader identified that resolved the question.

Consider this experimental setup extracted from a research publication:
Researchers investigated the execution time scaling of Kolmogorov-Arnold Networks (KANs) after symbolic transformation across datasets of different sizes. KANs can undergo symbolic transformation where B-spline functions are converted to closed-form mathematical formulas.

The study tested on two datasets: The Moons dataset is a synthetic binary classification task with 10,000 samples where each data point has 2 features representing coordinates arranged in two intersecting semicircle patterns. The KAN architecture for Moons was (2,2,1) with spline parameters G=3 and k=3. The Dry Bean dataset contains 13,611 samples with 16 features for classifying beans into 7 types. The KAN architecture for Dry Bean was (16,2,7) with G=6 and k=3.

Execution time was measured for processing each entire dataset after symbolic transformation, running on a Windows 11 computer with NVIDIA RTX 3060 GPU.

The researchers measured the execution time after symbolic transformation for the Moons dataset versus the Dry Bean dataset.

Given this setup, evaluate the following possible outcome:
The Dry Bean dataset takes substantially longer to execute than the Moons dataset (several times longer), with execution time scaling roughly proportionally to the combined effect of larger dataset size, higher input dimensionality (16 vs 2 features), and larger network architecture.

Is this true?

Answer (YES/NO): YES